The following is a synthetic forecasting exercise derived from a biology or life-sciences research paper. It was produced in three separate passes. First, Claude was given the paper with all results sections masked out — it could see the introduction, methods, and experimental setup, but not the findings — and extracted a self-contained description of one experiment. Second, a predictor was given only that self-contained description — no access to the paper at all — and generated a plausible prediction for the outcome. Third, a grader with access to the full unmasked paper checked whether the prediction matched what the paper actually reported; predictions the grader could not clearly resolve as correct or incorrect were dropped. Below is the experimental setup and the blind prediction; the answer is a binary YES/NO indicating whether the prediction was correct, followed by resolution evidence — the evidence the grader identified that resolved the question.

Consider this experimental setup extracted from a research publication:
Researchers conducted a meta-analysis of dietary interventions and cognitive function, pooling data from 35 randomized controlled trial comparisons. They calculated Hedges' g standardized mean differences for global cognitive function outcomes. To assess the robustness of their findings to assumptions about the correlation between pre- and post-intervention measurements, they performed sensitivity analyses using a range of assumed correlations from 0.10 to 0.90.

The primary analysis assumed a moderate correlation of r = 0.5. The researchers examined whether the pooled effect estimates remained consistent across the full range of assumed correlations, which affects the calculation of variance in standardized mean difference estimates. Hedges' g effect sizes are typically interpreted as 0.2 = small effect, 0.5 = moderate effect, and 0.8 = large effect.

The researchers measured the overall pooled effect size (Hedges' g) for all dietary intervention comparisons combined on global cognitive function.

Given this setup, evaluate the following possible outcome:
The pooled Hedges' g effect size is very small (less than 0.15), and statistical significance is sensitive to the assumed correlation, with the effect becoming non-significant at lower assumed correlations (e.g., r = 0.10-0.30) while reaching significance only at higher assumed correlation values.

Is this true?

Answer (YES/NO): NO